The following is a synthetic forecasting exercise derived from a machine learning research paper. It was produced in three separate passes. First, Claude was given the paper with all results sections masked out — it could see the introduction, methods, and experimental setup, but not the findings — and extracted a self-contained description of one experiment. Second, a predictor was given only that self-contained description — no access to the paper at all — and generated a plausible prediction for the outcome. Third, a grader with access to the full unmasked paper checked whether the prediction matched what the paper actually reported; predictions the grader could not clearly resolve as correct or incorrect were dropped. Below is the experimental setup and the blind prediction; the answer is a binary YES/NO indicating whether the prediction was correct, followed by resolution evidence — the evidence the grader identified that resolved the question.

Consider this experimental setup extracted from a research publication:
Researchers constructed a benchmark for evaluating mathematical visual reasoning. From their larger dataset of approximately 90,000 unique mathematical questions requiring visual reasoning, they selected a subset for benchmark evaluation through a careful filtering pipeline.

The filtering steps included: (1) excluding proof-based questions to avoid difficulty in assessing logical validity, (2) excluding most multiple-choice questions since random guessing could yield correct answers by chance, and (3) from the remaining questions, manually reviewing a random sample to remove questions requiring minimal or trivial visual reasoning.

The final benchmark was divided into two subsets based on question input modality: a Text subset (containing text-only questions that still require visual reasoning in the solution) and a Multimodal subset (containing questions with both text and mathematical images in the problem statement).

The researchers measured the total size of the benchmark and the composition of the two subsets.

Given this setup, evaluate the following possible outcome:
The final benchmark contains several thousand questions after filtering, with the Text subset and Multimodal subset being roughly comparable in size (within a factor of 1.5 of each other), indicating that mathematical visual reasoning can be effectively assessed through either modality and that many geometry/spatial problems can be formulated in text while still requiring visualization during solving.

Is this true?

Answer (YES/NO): YES